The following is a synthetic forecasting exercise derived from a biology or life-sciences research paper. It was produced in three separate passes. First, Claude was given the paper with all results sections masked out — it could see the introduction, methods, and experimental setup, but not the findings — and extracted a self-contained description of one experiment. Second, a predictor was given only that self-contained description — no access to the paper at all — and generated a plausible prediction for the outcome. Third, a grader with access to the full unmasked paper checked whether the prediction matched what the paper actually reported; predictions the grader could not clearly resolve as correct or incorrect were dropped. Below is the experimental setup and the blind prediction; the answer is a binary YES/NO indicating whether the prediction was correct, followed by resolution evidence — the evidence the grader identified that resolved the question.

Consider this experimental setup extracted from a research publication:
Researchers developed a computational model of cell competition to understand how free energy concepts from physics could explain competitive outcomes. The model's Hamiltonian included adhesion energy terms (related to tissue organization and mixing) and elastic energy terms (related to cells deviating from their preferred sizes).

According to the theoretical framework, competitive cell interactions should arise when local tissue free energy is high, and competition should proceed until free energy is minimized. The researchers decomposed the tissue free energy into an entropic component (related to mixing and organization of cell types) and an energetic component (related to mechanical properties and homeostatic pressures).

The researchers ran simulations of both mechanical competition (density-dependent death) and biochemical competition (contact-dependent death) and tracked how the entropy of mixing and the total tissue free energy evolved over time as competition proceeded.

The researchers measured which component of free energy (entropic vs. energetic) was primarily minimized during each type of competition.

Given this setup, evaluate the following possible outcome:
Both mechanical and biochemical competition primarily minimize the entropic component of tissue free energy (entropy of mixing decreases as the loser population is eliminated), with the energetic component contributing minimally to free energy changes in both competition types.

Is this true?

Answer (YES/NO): NO